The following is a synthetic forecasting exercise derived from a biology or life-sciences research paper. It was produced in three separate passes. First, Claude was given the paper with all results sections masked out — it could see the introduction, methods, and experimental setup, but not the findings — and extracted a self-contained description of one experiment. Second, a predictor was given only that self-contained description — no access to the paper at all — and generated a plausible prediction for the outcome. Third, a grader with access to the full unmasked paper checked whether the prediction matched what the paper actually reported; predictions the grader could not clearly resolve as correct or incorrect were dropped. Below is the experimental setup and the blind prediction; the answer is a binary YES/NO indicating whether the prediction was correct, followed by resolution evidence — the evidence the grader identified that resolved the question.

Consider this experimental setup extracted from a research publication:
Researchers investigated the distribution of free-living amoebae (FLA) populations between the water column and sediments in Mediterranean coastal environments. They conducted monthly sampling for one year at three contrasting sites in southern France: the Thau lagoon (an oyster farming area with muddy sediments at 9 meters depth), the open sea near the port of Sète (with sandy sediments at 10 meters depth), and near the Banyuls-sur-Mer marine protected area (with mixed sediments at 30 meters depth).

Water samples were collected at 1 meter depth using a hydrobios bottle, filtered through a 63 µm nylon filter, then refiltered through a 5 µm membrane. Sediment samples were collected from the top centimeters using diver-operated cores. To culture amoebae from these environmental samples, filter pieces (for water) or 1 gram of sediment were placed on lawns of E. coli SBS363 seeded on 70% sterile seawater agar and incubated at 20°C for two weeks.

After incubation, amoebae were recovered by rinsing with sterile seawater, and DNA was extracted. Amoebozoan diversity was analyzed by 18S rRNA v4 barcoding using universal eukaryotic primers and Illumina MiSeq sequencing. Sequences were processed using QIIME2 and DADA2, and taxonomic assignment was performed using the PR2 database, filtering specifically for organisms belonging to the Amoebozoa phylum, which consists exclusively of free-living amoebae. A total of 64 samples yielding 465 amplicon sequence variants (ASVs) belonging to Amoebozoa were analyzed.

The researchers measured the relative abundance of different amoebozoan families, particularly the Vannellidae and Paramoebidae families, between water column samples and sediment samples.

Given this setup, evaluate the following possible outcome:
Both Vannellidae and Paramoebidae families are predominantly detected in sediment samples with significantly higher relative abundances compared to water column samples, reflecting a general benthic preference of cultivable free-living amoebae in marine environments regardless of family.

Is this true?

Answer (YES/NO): NO